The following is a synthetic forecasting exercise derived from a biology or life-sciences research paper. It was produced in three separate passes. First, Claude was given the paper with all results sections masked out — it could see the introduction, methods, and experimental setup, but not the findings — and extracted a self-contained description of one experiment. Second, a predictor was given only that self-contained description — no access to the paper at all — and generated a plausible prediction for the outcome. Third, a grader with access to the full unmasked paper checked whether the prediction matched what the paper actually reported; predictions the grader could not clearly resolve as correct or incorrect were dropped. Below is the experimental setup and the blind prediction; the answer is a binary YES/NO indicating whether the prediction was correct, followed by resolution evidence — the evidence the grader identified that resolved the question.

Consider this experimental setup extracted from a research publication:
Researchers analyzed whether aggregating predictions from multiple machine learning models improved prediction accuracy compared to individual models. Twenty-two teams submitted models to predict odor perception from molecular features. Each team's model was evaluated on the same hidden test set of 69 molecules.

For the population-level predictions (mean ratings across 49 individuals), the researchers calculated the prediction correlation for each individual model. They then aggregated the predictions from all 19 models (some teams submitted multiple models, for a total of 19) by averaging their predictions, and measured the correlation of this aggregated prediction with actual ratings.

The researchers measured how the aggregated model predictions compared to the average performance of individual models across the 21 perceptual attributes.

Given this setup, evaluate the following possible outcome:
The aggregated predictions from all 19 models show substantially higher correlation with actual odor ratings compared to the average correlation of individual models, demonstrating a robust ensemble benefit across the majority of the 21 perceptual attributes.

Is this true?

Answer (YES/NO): YES